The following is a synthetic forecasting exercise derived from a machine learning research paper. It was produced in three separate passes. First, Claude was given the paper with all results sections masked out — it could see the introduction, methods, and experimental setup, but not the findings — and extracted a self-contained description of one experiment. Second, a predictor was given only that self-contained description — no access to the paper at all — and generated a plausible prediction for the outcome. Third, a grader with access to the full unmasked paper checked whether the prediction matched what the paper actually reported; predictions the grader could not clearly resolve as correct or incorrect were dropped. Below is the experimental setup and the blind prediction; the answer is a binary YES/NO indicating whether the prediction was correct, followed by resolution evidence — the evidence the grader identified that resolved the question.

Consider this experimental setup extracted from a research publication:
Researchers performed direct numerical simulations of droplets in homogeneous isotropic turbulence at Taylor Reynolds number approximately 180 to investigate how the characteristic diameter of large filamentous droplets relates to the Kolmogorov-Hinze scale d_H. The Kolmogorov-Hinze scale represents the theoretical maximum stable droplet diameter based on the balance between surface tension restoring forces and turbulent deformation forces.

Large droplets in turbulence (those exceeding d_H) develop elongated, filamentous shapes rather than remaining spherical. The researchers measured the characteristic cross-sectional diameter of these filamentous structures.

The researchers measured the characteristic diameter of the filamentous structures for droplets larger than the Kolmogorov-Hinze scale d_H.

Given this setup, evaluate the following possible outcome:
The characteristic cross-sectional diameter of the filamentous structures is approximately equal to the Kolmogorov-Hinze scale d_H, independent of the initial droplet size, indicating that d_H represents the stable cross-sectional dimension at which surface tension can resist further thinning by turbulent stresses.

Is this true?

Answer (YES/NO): YES